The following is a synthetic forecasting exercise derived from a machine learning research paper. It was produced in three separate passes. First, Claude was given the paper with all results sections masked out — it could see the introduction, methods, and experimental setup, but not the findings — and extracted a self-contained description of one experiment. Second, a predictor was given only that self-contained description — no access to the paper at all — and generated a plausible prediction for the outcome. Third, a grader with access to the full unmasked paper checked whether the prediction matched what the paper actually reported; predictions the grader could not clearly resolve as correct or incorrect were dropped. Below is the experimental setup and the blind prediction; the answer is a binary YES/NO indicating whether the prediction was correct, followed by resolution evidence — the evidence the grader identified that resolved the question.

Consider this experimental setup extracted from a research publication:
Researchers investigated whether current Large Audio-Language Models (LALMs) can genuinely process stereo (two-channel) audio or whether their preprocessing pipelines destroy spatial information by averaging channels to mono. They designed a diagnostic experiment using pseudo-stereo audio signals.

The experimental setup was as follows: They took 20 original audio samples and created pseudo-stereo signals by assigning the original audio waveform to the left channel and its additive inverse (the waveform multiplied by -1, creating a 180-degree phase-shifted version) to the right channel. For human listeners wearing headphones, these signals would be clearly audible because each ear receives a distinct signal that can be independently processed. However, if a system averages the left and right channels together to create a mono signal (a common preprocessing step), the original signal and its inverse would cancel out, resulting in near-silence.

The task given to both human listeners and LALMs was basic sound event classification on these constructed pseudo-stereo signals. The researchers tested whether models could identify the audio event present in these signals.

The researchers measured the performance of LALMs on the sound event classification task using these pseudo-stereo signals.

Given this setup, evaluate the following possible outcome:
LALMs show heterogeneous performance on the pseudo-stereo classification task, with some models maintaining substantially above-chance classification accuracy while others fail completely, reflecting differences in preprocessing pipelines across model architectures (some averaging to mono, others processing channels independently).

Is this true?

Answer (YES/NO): NO